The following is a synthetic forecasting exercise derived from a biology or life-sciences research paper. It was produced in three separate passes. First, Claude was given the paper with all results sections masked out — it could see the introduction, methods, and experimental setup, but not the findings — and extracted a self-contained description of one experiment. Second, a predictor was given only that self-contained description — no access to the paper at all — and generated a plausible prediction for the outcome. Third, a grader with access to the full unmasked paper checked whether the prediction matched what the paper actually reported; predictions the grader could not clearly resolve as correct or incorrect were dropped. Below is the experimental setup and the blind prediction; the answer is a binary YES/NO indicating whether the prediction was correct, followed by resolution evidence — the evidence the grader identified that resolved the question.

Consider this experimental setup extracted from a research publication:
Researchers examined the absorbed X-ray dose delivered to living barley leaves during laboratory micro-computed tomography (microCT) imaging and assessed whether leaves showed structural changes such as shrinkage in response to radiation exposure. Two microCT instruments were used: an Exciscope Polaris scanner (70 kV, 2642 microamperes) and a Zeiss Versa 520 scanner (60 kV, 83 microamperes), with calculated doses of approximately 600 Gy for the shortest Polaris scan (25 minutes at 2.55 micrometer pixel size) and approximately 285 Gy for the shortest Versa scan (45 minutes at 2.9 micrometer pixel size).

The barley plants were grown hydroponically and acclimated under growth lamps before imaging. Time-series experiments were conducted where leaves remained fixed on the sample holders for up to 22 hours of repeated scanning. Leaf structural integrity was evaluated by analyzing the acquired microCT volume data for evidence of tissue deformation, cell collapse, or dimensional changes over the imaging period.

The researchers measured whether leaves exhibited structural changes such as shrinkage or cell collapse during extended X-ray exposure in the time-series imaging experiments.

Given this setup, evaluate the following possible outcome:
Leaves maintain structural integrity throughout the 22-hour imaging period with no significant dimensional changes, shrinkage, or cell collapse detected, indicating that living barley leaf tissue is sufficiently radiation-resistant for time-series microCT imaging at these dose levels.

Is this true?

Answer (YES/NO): NO